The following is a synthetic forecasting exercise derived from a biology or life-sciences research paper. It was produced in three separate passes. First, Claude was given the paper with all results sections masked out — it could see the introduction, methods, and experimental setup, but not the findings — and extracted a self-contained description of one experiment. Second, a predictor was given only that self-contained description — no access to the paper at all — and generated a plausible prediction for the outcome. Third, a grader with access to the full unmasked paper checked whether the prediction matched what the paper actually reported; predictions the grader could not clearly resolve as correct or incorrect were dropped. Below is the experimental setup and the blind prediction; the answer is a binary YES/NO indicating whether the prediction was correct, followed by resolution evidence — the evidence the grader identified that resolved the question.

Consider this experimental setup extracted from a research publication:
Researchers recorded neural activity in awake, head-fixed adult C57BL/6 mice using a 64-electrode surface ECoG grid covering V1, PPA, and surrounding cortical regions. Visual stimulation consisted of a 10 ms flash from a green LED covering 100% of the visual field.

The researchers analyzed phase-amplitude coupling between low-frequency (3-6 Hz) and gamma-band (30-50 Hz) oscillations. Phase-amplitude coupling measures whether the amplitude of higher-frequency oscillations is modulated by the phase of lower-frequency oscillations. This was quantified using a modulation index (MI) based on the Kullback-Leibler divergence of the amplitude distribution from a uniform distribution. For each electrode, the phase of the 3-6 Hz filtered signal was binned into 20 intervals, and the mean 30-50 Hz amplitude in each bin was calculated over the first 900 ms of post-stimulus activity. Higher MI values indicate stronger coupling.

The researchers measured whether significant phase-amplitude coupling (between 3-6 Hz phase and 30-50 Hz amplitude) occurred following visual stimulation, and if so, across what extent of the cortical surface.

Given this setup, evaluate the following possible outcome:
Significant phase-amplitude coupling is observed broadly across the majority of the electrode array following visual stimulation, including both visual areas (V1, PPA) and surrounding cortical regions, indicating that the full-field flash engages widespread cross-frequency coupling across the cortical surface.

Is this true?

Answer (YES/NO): YES